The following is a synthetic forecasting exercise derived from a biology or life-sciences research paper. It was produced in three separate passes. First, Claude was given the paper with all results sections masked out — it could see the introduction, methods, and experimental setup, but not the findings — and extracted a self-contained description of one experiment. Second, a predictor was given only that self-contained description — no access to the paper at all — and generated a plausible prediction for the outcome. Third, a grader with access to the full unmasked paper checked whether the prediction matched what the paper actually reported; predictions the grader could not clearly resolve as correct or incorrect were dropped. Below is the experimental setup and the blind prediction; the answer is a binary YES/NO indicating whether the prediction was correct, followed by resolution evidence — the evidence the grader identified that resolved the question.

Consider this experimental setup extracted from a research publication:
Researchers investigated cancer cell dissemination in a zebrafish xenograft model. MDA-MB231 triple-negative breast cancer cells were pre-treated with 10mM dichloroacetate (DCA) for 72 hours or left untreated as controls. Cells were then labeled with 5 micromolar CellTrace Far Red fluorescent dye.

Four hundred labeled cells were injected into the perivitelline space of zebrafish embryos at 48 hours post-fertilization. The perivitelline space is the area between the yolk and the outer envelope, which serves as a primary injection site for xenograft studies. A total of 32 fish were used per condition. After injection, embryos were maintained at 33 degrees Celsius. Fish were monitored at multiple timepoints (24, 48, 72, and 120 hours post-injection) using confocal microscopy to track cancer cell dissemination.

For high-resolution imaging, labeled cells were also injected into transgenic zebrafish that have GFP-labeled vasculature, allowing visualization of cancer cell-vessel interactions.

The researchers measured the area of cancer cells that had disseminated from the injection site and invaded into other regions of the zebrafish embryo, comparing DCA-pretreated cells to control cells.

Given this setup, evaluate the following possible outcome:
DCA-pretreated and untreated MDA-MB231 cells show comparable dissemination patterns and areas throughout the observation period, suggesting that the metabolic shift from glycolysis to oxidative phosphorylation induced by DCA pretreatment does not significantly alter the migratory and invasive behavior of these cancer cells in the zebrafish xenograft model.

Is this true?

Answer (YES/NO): NO